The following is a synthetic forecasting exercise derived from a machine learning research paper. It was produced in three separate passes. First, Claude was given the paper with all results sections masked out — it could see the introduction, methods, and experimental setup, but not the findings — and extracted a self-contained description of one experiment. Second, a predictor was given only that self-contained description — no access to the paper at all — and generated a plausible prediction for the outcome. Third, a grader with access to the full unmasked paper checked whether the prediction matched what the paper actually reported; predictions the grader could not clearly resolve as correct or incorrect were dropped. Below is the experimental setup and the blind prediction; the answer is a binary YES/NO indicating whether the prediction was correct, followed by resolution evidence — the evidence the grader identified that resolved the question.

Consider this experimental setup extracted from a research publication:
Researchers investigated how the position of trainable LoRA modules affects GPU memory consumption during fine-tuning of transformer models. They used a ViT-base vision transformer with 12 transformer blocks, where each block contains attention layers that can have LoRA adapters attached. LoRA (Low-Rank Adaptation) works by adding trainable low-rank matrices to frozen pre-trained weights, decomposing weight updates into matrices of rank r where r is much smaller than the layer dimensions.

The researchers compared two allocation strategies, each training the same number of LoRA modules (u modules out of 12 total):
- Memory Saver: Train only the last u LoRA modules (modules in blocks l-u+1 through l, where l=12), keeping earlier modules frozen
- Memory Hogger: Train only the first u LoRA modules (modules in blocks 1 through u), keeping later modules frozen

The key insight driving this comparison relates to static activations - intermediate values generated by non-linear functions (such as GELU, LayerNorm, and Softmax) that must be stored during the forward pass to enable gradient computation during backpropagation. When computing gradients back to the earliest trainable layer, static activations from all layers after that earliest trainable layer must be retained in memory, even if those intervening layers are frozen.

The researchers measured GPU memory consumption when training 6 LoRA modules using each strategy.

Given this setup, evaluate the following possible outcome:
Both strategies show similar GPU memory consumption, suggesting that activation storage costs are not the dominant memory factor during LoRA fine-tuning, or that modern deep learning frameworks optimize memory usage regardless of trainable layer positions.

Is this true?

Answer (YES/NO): NO